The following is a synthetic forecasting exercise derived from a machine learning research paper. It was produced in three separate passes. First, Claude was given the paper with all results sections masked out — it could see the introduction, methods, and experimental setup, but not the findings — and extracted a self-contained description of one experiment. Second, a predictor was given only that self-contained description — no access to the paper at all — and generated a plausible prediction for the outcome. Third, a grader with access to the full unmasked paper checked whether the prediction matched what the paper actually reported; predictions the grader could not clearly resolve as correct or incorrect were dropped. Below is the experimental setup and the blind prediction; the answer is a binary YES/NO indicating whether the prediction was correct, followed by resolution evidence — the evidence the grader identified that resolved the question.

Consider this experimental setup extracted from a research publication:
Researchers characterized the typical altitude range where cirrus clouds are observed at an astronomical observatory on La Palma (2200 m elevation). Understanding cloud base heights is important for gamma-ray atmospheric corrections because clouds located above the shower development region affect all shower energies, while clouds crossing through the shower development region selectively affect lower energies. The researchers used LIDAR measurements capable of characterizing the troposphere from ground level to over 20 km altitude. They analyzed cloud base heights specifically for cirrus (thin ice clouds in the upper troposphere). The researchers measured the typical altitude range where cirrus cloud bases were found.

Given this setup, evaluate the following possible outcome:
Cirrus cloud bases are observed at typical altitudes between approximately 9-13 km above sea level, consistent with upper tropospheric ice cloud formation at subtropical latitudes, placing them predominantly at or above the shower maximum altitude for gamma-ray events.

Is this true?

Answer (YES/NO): NO